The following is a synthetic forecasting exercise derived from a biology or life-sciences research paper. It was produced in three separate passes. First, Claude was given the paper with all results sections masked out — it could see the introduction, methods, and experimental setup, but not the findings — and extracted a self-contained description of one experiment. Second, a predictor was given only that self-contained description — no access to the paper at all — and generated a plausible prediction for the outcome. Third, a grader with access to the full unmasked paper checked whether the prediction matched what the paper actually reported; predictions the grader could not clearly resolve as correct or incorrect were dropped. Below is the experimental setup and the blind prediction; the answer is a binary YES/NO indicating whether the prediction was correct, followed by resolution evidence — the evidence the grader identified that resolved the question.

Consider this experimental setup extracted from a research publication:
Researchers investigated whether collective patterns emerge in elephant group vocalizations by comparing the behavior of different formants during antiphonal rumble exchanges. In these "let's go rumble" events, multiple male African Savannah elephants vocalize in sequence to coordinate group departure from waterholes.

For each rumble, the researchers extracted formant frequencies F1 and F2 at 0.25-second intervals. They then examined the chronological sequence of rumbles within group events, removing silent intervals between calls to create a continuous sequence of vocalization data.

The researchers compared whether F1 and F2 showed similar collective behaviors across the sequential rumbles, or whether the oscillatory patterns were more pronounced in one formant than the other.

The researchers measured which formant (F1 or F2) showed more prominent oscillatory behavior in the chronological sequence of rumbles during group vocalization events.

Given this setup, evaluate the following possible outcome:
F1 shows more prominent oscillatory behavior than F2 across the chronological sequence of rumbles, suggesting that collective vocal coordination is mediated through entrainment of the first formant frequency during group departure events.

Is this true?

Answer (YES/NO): NO